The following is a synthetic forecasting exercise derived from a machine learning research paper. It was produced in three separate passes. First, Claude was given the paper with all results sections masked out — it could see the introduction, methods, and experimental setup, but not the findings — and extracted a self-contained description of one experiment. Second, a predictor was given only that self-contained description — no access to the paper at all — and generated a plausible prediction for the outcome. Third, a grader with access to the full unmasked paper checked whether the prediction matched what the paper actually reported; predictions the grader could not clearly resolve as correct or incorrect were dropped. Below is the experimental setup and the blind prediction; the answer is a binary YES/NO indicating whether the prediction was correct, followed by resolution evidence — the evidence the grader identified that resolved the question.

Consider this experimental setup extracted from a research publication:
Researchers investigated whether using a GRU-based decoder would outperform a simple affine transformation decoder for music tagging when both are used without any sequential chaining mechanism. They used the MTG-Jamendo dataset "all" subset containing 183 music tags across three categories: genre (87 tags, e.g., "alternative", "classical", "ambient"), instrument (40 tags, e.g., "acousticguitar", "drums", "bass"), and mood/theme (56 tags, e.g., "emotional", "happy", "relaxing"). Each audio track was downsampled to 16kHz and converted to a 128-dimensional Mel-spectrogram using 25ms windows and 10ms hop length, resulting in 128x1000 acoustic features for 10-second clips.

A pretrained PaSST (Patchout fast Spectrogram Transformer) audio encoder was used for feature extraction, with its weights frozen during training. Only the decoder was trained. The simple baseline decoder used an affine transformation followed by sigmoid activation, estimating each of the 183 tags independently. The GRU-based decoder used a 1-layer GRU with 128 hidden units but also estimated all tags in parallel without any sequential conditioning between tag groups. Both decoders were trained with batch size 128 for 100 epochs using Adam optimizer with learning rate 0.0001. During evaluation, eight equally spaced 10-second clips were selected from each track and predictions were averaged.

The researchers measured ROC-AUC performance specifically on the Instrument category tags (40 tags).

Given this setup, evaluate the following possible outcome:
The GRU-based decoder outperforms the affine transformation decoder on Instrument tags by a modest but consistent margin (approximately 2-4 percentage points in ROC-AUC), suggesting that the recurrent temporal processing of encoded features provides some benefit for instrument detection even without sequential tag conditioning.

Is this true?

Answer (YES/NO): NO